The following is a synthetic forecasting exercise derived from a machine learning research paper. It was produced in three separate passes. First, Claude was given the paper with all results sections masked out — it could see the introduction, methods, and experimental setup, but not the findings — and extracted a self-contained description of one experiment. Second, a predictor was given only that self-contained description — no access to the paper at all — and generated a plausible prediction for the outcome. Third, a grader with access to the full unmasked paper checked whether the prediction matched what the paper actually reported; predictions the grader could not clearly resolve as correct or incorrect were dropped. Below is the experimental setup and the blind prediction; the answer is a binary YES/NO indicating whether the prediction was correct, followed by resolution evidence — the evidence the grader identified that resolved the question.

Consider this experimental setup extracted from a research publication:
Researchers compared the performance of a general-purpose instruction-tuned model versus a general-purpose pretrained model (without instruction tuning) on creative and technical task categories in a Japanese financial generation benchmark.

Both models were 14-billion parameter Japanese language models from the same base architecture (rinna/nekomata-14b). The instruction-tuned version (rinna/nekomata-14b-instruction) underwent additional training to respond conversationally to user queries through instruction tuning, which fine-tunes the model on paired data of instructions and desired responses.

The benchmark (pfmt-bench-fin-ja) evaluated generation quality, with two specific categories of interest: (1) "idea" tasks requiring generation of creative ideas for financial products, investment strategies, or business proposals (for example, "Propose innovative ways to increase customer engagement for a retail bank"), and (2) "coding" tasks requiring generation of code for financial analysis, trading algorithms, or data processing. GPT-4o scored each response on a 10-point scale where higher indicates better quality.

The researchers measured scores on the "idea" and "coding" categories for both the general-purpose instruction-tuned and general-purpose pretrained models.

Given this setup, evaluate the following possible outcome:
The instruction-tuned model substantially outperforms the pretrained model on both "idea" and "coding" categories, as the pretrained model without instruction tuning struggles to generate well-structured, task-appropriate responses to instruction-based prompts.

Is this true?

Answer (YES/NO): NO